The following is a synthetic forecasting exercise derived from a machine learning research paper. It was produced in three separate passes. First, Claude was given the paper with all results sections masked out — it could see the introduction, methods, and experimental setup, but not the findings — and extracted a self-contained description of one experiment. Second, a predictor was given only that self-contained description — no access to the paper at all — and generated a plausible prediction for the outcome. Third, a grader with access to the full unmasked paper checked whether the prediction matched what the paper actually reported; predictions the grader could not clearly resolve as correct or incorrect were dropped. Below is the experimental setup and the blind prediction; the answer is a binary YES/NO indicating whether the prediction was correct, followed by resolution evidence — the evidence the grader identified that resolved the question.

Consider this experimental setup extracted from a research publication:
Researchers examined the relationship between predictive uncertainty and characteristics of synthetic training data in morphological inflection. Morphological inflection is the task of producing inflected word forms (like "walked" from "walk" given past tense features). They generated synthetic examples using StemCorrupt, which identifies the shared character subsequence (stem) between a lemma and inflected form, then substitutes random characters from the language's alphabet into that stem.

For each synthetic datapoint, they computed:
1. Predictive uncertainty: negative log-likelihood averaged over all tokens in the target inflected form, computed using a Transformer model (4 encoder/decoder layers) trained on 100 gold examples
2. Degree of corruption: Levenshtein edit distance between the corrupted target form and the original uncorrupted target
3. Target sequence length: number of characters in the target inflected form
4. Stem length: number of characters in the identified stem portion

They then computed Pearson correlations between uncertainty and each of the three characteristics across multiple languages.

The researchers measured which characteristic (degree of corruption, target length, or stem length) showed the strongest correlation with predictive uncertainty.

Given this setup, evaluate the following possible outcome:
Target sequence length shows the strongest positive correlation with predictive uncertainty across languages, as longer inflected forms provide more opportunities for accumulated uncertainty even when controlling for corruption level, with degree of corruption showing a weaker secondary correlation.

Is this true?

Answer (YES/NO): NO